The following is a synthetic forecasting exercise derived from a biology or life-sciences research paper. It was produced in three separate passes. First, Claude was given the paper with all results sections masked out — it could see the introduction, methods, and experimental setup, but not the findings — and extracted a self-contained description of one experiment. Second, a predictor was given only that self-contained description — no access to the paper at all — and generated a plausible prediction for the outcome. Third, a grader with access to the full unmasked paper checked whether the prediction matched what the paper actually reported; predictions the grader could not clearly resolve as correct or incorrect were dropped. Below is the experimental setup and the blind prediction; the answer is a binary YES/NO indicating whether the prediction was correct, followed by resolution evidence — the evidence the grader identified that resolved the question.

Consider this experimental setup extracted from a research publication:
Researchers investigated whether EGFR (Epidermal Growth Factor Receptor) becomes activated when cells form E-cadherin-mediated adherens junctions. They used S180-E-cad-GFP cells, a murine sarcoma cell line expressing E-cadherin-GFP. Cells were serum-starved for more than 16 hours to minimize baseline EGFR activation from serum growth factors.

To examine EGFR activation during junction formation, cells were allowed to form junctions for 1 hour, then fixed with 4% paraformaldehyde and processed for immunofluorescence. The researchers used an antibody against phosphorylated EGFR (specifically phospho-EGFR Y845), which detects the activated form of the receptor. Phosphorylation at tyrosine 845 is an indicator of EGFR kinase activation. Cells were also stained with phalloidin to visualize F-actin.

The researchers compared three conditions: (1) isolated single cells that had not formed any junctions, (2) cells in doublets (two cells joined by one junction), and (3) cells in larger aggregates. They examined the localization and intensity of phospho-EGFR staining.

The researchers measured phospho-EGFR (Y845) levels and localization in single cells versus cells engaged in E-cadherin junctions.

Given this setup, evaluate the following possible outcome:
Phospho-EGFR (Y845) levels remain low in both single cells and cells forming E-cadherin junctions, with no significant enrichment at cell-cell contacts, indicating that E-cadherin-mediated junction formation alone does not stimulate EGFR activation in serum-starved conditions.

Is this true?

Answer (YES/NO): NO